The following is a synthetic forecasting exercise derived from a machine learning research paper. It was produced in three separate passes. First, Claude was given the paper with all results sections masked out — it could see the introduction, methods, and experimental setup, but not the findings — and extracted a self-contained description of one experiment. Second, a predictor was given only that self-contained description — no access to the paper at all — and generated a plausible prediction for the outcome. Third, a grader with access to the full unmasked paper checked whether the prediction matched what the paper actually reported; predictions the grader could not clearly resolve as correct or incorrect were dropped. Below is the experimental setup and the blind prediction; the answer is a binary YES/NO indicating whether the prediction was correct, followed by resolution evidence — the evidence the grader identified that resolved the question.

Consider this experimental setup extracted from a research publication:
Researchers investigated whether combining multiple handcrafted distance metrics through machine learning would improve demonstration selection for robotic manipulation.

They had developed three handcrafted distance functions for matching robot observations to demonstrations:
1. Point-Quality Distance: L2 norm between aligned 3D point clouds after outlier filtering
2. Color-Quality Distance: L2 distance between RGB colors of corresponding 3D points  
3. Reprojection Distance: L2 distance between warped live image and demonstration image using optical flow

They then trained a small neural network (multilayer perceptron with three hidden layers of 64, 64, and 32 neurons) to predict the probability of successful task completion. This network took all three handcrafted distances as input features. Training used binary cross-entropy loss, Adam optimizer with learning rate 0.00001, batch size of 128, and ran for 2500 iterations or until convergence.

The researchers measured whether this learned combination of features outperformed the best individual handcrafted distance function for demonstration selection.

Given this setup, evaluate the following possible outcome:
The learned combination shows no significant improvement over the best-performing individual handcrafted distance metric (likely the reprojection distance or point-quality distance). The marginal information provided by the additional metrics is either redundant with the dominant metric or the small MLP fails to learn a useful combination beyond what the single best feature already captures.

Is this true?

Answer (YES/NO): YES